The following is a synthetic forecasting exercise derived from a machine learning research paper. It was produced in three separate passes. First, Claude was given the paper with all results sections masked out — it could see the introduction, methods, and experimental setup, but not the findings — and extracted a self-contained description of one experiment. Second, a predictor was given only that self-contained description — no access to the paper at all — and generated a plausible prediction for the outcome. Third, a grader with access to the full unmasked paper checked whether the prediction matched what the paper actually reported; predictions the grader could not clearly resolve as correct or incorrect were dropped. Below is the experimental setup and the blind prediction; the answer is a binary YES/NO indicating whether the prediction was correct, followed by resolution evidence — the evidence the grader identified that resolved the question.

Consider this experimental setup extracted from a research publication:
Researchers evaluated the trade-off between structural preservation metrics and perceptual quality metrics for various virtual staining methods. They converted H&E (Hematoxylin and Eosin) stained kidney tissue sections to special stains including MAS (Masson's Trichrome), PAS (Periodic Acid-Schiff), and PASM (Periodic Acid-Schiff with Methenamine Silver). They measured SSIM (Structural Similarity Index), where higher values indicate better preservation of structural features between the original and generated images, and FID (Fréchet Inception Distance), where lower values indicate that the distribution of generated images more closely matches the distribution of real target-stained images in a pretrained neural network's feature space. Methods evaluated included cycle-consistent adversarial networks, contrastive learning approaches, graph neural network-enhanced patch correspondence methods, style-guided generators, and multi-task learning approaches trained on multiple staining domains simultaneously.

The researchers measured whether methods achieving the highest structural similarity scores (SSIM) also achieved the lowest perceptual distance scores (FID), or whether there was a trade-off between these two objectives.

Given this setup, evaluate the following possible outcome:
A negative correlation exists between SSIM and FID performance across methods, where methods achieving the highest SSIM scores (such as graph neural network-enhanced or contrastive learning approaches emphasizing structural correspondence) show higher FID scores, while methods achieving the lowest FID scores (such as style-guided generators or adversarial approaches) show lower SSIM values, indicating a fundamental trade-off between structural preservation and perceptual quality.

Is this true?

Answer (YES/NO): NO